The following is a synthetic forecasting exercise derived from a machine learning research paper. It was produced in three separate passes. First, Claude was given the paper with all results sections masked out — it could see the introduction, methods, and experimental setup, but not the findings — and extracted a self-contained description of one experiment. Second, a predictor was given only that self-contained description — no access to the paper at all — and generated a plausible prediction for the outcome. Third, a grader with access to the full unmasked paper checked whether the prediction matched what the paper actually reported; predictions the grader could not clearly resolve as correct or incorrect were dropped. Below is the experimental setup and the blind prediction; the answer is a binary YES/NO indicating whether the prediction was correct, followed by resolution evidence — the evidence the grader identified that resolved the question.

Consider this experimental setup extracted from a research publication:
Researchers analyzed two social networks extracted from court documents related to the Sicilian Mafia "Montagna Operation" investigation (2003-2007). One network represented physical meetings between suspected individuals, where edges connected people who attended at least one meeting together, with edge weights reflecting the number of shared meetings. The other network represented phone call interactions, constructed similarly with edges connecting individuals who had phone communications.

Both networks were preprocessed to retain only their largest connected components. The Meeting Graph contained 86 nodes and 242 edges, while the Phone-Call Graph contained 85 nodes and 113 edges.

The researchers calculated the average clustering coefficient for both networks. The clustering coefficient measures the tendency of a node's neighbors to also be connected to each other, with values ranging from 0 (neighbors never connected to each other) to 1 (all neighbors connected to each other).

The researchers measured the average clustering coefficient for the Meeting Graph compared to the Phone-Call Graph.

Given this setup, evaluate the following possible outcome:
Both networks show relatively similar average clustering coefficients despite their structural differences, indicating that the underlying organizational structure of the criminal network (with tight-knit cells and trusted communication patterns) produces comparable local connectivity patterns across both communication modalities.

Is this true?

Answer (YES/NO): NO